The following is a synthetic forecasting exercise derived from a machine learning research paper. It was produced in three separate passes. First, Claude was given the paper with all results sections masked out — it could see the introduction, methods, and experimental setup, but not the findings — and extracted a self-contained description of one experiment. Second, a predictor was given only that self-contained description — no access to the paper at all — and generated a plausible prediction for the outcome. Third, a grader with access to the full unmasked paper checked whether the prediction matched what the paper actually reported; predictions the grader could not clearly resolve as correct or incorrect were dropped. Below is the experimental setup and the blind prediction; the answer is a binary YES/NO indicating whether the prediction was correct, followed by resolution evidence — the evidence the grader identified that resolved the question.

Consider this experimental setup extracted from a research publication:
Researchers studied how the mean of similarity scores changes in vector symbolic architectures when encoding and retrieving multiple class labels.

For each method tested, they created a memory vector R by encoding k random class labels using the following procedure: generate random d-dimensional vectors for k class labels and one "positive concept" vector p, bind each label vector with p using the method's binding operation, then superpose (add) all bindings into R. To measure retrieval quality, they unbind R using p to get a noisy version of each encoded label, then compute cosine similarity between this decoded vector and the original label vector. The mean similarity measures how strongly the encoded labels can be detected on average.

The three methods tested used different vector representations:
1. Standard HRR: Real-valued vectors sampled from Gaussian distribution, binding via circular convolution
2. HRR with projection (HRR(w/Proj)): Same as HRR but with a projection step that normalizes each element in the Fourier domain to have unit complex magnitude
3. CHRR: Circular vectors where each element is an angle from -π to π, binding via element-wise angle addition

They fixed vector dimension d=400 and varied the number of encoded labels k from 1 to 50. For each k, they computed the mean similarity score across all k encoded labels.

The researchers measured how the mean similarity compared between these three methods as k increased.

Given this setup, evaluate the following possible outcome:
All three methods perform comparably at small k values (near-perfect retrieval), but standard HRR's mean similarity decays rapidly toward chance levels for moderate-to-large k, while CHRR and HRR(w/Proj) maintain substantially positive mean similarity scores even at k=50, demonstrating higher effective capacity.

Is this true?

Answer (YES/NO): NO